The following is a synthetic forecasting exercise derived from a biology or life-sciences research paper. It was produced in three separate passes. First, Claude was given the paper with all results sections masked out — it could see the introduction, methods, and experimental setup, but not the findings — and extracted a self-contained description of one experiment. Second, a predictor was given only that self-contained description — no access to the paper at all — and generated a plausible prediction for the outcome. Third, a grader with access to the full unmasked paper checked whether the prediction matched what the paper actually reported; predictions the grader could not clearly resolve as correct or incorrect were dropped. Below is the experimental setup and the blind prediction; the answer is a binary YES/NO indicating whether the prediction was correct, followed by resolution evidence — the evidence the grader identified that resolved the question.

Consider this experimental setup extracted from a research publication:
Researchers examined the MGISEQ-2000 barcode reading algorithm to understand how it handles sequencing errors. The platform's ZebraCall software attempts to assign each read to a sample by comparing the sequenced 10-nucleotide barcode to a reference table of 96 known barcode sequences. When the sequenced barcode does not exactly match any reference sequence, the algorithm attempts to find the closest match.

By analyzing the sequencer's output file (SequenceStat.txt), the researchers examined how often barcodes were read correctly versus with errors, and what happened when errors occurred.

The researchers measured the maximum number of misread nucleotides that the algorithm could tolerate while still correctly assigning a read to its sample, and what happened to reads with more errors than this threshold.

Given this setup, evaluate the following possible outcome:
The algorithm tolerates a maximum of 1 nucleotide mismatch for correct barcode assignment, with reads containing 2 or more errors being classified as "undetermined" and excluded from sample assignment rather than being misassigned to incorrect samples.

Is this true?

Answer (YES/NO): NO